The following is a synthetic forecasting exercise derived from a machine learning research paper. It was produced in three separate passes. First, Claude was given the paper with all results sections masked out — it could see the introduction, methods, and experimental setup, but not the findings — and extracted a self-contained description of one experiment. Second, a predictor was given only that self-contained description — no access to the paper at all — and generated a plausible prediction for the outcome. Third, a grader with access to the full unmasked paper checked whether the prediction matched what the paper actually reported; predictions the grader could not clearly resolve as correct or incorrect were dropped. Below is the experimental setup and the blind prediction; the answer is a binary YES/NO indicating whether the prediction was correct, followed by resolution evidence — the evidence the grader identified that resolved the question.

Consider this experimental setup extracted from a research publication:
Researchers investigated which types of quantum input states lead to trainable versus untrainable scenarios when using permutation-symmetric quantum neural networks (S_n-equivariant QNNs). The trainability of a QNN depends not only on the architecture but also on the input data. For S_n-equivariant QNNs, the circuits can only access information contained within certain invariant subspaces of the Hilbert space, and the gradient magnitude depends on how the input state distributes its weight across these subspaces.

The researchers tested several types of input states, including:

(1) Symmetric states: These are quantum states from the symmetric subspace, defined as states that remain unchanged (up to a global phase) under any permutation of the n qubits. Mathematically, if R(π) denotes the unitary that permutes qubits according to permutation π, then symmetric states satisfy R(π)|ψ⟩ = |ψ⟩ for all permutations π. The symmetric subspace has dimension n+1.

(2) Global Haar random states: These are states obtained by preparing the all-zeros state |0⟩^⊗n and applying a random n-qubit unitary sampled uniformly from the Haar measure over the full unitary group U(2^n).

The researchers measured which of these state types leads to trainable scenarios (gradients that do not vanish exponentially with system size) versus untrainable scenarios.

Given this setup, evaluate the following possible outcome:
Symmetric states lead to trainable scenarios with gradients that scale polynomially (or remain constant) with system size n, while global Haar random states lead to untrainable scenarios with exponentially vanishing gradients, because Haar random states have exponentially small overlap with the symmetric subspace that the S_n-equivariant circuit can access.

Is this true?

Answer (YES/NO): YES